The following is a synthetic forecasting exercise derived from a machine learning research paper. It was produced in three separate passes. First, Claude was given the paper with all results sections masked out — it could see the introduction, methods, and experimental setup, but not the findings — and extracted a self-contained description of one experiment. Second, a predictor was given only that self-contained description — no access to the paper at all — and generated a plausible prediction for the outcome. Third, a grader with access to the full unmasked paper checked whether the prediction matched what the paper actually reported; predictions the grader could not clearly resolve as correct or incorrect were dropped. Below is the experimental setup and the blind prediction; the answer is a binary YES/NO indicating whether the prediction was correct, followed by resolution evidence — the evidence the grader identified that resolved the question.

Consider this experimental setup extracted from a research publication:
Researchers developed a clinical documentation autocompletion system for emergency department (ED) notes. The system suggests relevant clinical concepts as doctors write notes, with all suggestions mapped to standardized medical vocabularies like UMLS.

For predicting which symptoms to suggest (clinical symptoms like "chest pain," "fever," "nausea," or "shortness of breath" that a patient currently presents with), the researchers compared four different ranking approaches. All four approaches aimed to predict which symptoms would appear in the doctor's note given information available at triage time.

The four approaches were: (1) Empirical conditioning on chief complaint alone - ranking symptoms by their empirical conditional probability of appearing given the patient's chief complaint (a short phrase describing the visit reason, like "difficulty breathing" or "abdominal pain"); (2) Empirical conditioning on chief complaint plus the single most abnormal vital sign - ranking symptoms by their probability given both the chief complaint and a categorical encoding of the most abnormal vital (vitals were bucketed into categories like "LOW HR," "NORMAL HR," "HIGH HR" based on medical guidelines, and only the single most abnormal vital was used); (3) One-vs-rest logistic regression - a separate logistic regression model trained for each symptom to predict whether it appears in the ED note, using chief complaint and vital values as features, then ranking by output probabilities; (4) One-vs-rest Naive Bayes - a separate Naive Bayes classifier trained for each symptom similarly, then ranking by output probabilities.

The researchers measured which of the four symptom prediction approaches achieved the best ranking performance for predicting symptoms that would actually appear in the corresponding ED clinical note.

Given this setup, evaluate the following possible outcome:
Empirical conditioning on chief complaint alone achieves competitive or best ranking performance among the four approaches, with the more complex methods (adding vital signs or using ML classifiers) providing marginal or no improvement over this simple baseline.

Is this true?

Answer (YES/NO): NO